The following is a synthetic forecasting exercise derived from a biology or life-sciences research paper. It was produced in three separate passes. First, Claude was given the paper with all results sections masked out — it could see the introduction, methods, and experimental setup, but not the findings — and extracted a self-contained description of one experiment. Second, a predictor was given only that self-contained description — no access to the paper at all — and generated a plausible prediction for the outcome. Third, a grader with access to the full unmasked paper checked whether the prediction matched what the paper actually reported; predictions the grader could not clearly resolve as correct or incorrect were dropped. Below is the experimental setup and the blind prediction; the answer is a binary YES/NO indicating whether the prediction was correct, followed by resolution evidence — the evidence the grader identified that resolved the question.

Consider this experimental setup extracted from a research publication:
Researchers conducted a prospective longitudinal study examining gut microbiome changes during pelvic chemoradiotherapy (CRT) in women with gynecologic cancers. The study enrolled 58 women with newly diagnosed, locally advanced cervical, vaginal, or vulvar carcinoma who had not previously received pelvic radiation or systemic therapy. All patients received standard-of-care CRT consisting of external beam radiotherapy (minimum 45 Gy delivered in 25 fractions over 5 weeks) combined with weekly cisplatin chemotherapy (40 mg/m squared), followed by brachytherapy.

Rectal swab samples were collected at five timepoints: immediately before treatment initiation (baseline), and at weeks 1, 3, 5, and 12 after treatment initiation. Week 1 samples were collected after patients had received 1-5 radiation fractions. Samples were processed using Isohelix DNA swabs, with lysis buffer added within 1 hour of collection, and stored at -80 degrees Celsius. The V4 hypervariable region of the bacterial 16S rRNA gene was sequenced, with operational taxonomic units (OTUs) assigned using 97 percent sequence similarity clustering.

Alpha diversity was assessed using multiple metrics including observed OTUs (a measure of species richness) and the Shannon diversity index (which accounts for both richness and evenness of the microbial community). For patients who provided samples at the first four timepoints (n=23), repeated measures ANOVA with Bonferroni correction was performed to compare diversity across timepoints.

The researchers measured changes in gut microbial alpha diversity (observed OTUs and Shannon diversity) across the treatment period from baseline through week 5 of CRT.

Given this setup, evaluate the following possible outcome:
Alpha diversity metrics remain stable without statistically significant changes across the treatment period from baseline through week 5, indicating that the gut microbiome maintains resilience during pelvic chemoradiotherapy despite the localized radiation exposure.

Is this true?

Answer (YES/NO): NO